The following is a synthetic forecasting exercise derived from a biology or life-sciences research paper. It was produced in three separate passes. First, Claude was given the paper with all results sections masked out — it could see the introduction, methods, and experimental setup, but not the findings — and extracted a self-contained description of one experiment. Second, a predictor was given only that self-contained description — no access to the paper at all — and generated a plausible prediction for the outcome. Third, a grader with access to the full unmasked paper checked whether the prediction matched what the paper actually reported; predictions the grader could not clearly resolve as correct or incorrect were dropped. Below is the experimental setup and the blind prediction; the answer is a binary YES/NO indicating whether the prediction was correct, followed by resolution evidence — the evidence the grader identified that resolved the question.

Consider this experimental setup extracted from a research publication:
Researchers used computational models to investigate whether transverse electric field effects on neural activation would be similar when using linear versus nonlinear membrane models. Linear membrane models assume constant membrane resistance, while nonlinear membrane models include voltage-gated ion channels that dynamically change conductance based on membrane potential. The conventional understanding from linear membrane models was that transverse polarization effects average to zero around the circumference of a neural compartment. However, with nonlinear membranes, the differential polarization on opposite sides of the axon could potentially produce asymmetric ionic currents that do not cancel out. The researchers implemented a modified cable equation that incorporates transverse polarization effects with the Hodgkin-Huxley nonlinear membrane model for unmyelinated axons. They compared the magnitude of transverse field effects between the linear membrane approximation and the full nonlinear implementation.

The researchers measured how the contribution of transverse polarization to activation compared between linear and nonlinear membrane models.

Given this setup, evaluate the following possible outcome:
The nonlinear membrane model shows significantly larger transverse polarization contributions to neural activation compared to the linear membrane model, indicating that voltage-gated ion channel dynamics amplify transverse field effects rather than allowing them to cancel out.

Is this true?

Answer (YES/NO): YES